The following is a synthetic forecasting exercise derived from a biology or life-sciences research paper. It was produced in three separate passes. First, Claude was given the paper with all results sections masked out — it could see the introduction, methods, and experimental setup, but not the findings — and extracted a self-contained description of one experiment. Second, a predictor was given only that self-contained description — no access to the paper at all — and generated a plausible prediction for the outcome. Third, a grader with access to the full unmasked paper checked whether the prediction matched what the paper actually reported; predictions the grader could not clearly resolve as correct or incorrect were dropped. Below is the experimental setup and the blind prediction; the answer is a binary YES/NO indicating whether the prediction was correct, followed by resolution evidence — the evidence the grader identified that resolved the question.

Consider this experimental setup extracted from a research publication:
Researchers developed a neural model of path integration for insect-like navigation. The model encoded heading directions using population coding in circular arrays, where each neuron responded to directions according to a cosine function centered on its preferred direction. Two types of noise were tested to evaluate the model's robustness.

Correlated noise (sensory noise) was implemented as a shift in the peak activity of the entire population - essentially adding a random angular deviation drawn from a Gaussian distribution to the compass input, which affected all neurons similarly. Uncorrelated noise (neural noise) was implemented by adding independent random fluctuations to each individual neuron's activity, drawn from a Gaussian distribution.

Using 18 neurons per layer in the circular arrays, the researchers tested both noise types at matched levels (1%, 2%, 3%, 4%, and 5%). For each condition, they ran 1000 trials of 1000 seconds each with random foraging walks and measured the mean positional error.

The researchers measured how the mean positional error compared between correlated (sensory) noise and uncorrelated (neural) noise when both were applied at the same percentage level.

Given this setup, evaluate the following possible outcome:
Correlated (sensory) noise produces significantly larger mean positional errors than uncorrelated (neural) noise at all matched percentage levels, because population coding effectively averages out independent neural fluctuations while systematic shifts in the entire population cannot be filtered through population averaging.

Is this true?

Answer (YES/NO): NO